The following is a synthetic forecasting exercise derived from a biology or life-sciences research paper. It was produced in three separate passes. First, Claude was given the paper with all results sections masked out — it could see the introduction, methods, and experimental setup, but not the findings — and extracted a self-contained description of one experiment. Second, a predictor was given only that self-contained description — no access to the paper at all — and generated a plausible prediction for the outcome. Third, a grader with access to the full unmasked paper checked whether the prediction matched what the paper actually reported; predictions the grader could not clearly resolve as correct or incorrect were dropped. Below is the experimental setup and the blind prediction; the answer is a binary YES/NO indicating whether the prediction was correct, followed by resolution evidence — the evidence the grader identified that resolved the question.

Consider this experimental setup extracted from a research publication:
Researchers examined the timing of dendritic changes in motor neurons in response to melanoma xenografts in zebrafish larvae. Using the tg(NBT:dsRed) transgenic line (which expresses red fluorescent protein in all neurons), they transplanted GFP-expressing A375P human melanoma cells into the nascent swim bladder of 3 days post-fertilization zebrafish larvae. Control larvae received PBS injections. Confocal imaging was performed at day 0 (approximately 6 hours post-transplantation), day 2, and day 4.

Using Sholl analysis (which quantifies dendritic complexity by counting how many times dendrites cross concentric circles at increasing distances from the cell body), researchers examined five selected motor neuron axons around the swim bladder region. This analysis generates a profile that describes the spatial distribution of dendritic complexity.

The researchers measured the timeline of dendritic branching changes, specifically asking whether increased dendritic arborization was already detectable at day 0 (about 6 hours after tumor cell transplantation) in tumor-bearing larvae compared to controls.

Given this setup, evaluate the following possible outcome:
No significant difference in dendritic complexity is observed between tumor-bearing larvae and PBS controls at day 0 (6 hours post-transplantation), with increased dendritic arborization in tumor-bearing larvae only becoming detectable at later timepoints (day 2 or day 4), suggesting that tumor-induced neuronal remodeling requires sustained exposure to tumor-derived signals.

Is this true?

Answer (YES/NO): NO